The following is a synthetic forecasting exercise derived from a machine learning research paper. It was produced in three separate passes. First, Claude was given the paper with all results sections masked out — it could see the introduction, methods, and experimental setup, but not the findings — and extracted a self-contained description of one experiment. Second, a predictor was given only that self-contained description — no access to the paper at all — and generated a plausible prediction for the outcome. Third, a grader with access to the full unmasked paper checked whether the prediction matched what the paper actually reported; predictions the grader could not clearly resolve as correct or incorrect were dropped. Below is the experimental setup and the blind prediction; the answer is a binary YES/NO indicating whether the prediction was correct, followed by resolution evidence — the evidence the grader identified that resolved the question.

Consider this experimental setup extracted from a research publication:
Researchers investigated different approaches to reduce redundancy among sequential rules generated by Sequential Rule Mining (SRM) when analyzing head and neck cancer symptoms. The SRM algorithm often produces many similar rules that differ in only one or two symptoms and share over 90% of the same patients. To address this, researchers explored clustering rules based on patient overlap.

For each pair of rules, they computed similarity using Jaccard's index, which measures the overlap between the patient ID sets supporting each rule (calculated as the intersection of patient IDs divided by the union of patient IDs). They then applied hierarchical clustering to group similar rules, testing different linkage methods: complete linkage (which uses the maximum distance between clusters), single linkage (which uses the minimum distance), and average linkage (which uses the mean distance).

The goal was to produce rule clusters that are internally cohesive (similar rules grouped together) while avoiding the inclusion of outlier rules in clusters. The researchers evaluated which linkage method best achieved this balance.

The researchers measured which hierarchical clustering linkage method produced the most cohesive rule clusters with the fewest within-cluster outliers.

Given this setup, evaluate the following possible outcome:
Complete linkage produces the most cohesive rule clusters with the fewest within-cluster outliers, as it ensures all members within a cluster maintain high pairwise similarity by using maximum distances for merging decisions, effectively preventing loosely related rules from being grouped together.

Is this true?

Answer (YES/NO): YES